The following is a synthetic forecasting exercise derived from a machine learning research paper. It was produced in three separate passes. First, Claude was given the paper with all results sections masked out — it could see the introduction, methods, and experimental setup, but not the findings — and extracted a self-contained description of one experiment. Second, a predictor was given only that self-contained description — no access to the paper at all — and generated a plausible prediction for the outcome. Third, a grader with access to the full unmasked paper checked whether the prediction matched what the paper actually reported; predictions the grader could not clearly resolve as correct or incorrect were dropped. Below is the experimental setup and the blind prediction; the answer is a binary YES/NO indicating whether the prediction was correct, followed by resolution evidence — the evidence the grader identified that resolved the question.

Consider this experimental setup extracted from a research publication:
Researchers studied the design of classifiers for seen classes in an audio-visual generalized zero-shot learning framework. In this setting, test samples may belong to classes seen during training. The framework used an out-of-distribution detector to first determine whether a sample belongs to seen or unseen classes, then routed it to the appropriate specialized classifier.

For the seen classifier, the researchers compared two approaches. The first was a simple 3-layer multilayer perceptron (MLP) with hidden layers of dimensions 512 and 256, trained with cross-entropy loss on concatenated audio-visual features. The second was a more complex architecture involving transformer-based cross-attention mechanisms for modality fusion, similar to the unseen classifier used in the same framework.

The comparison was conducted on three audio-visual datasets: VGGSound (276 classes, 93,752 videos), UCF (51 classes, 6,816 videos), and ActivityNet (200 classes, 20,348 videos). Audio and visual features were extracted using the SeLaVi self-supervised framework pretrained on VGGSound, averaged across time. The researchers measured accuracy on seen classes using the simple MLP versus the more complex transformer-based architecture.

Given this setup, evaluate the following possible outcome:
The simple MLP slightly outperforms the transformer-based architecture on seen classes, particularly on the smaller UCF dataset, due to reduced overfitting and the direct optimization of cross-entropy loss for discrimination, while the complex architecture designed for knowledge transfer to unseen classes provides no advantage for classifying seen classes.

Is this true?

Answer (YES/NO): NO